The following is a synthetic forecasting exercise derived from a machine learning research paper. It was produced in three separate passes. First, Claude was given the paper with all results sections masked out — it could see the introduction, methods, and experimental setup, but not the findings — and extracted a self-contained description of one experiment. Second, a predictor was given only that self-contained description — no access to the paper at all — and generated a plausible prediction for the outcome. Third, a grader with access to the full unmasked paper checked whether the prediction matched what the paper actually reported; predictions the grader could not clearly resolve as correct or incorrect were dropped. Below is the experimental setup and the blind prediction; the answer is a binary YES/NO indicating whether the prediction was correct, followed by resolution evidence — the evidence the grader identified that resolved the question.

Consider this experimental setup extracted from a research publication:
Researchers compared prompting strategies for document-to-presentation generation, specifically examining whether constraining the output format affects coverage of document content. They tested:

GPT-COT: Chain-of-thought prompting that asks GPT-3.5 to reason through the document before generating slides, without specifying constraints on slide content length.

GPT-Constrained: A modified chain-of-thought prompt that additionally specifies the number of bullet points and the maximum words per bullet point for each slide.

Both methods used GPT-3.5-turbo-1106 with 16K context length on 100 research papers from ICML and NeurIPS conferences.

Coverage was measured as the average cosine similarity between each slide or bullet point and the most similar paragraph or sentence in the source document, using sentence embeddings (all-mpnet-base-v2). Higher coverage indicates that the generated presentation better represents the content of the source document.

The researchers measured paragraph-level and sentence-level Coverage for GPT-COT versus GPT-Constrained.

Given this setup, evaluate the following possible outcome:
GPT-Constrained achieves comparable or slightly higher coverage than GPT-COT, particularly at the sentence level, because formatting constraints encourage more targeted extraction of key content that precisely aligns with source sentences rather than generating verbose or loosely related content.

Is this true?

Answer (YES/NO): NO